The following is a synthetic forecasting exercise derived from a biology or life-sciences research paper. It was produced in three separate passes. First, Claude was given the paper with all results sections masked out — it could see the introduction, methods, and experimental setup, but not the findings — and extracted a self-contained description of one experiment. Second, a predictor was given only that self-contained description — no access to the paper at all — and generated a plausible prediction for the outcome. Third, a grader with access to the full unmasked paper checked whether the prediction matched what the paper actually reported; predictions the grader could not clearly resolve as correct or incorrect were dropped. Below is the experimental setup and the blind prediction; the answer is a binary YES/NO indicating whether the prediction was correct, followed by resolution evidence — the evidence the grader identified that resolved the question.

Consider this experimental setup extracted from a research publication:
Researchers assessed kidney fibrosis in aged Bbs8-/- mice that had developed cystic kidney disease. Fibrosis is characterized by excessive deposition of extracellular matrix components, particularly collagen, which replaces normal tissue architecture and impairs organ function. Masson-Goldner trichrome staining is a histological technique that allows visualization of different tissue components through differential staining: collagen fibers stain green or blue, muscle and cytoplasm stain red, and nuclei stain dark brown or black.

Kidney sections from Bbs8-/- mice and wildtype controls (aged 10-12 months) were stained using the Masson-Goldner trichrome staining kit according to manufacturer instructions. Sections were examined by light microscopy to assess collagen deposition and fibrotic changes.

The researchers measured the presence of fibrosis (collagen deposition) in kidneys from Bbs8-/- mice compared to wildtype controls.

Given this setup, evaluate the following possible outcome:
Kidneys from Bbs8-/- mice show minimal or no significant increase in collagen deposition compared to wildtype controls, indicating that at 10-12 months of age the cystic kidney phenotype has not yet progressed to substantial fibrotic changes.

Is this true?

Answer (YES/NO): NO